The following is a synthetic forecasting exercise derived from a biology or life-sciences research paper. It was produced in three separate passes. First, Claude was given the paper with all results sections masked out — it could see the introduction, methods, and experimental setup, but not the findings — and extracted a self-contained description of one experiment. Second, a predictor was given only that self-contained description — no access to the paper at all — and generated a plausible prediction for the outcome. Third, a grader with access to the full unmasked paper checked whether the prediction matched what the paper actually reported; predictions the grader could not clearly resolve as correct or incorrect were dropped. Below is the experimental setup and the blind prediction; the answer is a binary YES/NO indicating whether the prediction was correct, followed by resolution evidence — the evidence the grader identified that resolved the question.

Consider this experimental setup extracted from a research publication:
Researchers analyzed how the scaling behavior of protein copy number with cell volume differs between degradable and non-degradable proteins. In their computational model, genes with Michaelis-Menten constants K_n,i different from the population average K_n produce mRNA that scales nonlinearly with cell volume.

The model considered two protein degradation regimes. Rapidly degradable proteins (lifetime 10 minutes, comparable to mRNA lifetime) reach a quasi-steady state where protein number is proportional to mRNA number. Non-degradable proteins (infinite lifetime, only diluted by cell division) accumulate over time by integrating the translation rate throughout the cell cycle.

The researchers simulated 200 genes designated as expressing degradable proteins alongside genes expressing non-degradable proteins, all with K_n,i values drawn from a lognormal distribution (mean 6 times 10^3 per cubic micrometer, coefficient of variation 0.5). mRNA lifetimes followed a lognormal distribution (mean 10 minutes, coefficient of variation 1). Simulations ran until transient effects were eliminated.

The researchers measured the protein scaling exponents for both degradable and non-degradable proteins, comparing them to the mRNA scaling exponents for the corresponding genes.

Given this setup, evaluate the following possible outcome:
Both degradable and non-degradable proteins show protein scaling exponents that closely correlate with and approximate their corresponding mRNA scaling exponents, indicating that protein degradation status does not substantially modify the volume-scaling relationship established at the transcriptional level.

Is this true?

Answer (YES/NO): YES